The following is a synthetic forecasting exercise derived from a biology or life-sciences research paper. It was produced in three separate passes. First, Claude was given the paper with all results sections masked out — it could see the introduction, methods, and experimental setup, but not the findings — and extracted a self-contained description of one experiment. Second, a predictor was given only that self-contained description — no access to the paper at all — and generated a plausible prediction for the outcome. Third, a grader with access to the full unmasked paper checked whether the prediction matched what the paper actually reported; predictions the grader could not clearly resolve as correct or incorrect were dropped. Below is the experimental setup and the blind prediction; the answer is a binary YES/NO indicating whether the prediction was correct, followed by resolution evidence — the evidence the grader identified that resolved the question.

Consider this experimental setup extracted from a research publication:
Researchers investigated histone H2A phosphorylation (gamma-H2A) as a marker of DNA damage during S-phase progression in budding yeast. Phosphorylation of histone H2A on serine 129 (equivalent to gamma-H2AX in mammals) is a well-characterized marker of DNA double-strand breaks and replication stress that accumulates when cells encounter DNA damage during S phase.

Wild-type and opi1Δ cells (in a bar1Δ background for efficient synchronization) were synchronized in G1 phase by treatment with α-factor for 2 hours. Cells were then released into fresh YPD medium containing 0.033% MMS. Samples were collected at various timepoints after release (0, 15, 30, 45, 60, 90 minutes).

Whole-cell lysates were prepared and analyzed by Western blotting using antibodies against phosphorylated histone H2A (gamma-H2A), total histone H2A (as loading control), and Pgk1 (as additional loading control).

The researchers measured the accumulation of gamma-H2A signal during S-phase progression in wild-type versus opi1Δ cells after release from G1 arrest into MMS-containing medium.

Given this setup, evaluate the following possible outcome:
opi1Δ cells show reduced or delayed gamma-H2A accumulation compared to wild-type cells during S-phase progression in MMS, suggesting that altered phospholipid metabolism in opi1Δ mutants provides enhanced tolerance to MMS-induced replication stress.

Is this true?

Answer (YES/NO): NO